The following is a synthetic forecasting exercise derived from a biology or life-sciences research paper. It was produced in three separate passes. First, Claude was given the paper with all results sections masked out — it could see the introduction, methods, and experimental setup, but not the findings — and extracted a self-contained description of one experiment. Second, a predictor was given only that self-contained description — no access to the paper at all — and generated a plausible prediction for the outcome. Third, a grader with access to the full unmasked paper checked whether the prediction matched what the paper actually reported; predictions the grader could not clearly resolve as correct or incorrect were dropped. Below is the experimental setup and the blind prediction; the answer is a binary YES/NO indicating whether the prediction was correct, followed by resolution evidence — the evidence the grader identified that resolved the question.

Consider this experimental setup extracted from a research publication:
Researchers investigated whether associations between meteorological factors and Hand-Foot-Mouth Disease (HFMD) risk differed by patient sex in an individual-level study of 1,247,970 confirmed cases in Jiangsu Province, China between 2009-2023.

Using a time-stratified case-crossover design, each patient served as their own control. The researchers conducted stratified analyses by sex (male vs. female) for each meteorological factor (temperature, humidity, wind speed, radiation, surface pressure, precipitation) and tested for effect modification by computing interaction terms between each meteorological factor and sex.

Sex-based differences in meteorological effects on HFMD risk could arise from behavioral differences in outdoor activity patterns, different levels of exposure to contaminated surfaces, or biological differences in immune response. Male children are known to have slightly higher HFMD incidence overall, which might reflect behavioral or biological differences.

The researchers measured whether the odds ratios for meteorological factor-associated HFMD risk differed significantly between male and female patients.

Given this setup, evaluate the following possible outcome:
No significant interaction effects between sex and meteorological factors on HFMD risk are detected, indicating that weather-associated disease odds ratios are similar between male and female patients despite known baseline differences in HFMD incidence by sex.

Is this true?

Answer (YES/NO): NO